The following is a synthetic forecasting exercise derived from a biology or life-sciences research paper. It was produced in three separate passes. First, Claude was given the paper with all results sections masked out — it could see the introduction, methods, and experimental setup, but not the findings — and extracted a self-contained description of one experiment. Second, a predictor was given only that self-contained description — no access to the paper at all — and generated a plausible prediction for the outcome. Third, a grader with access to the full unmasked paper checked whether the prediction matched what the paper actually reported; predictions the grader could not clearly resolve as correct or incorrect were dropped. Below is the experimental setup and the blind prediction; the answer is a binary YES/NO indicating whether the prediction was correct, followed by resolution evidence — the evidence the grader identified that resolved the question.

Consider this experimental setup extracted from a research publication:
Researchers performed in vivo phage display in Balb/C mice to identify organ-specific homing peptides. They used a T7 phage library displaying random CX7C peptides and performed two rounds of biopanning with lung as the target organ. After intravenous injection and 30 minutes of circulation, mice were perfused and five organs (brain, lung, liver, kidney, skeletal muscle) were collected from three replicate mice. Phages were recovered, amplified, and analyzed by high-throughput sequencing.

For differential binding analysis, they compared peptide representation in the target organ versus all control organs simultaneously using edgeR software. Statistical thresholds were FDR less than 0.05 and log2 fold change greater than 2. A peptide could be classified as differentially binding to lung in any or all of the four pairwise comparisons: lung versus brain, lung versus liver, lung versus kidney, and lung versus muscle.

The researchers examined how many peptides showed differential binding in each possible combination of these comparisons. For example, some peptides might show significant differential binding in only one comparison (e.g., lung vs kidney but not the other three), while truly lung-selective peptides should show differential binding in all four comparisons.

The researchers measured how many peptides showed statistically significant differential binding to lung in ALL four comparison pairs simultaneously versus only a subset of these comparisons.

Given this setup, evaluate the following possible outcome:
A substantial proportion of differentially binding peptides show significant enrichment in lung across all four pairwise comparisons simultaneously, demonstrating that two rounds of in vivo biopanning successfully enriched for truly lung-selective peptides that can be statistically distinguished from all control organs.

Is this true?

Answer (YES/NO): NO